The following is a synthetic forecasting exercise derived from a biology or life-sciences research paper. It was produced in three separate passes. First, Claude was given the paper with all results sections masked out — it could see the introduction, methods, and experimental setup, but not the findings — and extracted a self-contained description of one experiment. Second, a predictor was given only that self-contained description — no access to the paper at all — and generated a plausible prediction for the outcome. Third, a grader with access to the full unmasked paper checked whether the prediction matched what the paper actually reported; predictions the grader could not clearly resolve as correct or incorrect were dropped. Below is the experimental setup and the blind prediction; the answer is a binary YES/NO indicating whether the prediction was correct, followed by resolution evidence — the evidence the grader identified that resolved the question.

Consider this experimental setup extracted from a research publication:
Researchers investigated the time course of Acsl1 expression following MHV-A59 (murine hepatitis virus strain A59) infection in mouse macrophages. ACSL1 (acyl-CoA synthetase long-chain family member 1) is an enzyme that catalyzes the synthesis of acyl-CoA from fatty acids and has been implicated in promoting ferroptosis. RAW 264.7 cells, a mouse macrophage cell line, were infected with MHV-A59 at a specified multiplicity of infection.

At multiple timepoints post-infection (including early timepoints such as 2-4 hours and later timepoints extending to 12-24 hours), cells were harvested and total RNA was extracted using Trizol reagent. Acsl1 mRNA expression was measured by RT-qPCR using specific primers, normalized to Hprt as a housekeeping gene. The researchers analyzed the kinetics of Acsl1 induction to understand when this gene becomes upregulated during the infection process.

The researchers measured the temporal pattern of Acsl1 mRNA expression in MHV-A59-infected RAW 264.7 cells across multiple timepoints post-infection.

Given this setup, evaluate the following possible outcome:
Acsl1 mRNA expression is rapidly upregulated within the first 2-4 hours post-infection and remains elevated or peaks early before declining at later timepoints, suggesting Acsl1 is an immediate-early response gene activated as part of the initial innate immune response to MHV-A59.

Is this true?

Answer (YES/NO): NO